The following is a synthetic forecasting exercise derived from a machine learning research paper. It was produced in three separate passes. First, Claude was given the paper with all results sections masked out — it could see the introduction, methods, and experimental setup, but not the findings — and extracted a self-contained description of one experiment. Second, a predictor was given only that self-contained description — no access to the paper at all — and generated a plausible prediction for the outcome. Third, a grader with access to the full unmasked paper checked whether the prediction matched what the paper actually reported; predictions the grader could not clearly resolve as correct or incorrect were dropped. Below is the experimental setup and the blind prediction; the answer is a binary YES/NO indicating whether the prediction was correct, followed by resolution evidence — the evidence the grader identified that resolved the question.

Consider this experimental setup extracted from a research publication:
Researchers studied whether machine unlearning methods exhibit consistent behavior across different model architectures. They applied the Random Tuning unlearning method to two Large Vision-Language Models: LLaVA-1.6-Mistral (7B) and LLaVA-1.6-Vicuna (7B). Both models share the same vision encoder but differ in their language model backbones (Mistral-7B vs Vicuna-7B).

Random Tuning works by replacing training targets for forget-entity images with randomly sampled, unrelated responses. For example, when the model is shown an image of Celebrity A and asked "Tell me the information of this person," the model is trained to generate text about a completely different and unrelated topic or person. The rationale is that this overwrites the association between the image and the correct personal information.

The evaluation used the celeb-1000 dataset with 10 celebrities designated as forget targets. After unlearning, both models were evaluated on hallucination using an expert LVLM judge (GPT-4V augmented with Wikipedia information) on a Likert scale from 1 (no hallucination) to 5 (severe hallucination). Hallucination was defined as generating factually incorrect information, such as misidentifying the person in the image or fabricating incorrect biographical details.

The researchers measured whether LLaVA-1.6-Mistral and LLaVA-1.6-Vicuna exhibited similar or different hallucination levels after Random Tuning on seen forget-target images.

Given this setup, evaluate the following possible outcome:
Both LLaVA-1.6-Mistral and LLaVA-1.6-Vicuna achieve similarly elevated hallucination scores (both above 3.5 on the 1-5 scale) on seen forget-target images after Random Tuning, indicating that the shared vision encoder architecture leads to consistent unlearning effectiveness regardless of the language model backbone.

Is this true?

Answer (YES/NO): YES